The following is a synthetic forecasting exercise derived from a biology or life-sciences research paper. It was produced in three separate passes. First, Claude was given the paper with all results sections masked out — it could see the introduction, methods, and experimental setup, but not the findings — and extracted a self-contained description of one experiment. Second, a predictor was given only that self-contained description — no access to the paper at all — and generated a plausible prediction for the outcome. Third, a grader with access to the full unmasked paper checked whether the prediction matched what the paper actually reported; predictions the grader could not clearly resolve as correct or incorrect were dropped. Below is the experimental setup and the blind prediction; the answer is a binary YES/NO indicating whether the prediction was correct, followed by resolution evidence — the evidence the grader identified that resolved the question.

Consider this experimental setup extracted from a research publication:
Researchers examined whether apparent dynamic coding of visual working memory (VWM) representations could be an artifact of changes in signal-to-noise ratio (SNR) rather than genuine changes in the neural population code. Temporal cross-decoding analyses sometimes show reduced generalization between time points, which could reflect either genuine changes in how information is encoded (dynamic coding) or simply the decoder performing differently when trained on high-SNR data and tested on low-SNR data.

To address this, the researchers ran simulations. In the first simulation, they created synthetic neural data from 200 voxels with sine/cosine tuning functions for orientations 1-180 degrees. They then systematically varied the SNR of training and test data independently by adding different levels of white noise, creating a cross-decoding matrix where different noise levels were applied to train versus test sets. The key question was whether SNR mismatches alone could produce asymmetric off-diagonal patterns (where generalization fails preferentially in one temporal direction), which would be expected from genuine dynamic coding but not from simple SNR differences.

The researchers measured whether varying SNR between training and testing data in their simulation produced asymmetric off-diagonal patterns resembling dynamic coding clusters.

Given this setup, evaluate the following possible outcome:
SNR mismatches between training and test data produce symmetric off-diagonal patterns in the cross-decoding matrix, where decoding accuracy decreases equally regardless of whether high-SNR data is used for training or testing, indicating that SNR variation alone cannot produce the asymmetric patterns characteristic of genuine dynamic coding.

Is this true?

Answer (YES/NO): NO